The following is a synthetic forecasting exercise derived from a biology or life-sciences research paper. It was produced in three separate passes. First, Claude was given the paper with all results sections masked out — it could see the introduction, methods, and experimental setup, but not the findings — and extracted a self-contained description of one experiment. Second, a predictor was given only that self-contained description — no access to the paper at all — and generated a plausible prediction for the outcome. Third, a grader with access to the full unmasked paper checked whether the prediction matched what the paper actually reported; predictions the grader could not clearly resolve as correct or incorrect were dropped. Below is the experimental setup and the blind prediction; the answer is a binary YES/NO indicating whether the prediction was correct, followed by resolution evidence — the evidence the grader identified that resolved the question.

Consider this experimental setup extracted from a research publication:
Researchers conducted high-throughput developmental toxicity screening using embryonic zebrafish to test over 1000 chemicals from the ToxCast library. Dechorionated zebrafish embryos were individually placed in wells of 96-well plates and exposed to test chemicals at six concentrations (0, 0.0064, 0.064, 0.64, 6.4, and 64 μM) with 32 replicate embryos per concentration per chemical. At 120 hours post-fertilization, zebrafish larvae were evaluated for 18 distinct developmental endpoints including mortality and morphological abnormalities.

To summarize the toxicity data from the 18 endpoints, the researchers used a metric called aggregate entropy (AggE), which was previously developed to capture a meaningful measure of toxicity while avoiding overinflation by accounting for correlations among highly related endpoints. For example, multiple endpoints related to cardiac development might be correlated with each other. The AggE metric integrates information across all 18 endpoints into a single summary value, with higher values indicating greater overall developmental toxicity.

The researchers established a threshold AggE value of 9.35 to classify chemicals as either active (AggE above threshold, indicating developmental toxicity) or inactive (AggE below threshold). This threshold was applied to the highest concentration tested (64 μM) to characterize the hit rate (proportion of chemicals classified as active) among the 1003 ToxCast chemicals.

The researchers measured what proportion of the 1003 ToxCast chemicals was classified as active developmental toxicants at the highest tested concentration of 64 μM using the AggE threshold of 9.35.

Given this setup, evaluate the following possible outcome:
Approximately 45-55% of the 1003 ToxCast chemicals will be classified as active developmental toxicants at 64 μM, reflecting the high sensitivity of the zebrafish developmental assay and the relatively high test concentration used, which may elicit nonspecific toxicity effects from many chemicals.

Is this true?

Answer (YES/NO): NO